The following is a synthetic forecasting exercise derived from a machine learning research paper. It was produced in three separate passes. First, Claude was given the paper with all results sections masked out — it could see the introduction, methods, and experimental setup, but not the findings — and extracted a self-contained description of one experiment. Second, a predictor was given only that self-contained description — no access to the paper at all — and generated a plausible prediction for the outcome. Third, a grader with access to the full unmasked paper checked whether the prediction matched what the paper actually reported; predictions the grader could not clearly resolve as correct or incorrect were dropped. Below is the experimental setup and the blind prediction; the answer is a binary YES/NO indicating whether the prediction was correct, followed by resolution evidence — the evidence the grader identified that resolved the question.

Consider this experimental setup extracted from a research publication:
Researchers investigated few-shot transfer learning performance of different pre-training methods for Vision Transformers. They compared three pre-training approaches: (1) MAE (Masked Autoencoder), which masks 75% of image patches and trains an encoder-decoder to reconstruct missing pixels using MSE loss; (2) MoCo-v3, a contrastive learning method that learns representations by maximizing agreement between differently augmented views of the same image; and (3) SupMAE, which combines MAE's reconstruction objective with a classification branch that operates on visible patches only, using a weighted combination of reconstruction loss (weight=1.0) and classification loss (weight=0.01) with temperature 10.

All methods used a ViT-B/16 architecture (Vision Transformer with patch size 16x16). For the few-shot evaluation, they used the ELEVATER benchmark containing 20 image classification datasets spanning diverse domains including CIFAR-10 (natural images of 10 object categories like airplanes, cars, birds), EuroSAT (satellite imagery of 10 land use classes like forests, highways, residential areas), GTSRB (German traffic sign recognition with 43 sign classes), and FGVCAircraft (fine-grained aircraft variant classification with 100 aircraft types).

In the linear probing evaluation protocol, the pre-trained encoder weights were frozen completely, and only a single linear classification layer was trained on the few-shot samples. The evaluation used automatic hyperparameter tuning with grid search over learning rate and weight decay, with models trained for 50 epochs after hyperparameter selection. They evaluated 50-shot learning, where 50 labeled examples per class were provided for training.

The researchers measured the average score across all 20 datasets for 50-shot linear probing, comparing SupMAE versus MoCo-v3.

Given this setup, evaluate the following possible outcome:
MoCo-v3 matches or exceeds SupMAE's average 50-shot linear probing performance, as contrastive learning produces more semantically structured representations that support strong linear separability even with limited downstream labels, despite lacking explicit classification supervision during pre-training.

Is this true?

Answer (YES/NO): YES